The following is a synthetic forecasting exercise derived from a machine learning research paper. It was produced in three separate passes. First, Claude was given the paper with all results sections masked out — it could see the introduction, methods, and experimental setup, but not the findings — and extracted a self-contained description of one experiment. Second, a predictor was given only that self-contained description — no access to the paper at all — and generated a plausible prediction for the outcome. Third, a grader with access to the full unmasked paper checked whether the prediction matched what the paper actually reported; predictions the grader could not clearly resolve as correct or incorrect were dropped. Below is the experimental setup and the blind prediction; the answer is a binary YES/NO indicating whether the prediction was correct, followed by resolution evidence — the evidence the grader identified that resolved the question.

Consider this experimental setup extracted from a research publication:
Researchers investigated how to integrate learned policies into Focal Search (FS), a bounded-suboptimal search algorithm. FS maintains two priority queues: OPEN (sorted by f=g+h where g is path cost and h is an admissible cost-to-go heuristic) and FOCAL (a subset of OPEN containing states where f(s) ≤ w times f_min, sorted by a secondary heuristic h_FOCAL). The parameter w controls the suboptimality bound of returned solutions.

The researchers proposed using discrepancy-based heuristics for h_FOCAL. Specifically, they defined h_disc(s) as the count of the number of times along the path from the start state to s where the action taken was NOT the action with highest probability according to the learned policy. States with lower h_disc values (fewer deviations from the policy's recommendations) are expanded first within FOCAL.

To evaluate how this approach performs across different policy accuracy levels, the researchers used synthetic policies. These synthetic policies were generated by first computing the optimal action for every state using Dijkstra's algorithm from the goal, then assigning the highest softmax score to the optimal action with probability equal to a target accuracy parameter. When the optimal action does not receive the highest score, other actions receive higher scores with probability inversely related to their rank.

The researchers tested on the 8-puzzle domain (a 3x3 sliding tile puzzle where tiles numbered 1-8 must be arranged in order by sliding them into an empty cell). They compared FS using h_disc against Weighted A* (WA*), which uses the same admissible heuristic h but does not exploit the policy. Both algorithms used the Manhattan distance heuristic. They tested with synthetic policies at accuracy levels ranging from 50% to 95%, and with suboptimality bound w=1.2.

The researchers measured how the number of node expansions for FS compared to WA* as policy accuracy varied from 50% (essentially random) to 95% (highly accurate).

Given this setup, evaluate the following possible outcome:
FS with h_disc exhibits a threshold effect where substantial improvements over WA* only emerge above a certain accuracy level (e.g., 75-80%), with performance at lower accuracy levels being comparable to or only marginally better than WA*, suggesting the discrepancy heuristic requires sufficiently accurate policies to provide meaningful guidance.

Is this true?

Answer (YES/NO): YES